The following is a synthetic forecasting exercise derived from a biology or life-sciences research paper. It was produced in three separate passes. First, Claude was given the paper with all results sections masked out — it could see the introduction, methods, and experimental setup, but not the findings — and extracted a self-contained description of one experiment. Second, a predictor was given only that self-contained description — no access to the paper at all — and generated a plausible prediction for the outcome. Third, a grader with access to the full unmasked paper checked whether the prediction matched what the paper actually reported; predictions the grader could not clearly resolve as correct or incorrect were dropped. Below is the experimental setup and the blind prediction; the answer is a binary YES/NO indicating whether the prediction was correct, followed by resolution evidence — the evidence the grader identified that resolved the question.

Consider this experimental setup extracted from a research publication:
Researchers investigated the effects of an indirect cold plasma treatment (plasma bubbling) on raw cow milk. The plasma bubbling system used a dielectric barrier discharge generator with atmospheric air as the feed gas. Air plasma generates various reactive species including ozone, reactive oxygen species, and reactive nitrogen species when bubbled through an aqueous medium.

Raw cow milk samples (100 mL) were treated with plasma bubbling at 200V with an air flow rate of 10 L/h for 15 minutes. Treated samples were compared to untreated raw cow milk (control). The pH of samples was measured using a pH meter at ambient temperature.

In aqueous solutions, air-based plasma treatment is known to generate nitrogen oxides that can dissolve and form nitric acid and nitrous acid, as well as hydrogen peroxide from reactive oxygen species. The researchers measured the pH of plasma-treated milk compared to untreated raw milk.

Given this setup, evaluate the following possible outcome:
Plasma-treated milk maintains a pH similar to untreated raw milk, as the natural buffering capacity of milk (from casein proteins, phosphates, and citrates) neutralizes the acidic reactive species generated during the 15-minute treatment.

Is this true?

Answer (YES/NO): NO